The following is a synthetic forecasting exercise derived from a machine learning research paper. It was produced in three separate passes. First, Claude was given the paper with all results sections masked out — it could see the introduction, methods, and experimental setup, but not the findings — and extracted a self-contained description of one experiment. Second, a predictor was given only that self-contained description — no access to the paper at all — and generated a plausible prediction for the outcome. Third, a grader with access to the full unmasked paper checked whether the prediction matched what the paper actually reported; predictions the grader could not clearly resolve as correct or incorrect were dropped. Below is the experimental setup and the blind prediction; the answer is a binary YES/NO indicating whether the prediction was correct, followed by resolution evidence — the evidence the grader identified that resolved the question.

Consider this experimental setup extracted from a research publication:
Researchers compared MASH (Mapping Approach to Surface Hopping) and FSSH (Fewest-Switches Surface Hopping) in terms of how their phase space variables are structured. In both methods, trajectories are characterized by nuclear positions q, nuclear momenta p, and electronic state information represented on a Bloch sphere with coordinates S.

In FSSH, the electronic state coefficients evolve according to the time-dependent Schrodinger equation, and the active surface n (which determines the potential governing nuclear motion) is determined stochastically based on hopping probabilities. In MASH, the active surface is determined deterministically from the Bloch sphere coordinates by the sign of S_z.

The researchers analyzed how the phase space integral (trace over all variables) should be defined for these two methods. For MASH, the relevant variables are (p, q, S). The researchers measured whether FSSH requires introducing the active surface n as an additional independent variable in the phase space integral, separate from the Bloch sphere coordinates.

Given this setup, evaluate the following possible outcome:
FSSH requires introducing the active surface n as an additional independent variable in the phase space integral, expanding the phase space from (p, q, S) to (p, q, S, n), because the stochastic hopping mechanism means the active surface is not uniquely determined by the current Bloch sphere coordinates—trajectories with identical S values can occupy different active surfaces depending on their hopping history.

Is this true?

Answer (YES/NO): YES